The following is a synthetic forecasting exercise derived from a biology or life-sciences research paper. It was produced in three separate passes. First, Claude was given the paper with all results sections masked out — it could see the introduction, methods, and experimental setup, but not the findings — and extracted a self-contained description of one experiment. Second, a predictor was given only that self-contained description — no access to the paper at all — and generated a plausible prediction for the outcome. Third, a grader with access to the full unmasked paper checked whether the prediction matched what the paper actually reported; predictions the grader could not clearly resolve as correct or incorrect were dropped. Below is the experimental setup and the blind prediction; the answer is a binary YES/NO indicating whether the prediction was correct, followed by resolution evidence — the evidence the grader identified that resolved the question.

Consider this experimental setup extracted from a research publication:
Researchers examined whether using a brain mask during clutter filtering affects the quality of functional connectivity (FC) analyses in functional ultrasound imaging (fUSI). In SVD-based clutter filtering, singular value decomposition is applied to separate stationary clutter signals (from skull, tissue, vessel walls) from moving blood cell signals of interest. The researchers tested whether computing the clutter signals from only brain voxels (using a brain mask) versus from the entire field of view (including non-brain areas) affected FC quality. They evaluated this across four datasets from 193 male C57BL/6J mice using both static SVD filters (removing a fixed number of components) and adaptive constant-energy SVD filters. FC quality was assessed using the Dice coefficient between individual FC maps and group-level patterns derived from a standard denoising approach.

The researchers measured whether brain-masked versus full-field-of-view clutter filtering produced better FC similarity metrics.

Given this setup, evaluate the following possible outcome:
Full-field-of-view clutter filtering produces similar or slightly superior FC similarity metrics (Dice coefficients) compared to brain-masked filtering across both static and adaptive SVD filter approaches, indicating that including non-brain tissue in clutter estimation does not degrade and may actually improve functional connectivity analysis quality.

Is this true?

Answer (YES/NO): NO